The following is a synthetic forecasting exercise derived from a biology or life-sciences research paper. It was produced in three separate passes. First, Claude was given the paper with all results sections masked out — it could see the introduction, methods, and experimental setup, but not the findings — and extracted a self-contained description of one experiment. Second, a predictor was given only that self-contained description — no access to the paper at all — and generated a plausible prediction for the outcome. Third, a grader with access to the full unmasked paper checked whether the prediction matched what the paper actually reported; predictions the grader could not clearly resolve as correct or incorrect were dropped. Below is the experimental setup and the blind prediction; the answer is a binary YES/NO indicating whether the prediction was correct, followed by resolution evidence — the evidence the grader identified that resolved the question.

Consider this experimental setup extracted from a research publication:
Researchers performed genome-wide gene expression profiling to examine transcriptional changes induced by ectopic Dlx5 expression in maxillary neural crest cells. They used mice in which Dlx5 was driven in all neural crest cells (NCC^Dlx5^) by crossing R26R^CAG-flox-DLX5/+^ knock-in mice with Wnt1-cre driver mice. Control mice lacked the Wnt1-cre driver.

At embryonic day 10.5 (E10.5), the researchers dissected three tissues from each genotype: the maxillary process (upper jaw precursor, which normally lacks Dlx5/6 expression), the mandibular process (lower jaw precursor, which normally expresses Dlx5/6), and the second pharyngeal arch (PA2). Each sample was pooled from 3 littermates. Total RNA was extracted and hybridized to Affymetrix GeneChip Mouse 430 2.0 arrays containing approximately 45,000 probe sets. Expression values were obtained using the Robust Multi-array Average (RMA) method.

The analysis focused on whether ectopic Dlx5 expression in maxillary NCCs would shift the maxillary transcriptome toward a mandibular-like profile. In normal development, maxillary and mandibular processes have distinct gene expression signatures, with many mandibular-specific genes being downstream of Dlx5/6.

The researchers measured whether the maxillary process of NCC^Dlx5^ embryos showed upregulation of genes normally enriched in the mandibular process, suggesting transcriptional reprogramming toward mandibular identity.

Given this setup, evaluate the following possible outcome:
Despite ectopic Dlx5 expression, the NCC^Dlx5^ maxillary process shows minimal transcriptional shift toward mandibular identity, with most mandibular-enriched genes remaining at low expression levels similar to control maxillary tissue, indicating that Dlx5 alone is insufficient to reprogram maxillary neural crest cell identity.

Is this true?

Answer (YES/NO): NO